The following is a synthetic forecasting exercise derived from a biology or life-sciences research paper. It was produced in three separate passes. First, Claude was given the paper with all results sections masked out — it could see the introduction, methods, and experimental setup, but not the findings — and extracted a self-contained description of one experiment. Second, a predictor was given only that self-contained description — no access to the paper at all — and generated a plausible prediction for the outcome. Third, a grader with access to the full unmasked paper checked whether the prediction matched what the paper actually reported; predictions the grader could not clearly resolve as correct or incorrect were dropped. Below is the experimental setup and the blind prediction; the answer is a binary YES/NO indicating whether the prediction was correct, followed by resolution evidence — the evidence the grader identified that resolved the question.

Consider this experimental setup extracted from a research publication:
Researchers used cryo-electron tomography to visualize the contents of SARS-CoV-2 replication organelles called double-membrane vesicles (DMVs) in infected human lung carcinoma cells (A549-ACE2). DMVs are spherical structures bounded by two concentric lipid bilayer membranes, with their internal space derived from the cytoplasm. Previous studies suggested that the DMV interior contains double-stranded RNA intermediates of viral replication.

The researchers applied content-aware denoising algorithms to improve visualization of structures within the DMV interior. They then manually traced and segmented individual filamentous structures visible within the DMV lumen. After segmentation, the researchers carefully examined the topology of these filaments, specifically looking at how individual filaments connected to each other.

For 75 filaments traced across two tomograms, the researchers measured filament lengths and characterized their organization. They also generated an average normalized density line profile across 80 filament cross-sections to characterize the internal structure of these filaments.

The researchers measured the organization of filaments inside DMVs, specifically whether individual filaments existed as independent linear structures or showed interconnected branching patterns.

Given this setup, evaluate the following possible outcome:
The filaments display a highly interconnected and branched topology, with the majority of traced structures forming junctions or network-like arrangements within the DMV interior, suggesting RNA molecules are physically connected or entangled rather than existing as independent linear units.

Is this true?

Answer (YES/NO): NO